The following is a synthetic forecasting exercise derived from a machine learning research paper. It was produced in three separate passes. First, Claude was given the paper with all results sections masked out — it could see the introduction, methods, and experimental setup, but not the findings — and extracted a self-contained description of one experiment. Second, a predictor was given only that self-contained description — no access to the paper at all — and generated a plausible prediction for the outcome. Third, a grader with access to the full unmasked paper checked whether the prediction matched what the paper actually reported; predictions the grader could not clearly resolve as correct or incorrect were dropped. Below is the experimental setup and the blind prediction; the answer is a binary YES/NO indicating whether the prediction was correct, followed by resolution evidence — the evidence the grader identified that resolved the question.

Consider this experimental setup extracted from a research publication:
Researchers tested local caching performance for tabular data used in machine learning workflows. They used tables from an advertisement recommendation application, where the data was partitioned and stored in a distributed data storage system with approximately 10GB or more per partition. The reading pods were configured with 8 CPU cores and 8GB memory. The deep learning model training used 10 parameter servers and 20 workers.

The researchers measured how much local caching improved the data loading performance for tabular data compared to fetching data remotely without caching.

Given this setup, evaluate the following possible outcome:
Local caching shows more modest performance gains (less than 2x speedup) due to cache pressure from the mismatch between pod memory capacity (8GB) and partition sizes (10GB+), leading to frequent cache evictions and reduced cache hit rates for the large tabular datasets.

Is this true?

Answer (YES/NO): NO